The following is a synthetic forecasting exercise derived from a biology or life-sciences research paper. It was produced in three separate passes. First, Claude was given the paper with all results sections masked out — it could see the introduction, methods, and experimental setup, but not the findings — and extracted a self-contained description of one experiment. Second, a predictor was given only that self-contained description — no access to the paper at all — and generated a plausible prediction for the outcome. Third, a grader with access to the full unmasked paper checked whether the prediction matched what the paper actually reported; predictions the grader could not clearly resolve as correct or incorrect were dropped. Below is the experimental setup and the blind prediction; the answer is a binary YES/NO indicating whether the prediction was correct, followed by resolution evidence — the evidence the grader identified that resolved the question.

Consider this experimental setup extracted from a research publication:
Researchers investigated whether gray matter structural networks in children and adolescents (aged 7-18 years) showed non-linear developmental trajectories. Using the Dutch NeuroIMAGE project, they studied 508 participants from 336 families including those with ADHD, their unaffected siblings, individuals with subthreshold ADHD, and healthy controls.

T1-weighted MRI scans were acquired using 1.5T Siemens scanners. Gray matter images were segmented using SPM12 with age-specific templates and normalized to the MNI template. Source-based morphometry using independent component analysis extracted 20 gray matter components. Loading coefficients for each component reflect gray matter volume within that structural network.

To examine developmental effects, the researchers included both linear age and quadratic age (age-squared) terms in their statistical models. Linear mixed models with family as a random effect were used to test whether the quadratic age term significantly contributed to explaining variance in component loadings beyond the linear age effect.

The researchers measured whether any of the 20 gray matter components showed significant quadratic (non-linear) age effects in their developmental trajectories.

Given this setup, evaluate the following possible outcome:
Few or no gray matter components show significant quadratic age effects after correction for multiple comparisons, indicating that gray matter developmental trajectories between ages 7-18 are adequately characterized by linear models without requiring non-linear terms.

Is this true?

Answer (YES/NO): NO